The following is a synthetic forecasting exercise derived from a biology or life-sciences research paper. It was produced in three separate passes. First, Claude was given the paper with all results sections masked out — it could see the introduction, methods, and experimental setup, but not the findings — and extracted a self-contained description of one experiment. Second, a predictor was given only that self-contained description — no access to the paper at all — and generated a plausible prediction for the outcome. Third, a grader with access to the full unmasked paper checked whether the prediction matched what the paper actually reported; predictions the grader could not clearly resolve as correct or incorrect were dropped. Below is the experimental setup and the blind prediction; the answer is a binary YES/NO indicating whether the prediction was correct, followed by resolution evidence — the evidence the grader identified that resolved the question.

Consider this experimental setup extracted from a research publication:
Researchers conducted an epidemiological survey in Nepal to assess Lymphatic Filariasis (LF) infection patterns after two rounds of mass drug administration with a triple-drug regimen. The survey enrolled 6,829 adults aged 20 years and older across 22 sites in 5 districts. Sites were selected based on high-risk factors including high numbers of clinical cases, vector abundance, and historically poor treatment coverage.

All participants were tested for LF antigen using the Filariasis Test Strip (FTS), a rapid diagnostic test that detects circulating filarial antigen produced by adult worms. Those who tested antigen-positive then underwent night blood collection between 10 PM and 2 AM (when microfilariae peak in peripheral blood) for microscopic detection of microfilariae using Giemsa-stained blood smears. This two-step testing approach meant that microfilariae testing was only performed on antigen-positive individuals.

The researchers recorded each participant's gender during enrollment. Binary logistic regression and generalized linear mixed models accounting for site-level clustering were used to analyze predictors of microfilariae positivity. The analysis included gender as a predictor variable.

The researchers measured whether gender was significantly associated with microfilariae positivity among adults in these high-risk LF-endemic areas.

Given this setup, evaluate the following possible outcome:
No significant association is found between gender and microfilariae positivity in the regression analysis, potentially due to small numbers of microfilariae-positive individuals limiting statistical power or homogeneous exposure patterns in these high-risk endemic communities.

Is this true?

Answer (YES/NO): NO